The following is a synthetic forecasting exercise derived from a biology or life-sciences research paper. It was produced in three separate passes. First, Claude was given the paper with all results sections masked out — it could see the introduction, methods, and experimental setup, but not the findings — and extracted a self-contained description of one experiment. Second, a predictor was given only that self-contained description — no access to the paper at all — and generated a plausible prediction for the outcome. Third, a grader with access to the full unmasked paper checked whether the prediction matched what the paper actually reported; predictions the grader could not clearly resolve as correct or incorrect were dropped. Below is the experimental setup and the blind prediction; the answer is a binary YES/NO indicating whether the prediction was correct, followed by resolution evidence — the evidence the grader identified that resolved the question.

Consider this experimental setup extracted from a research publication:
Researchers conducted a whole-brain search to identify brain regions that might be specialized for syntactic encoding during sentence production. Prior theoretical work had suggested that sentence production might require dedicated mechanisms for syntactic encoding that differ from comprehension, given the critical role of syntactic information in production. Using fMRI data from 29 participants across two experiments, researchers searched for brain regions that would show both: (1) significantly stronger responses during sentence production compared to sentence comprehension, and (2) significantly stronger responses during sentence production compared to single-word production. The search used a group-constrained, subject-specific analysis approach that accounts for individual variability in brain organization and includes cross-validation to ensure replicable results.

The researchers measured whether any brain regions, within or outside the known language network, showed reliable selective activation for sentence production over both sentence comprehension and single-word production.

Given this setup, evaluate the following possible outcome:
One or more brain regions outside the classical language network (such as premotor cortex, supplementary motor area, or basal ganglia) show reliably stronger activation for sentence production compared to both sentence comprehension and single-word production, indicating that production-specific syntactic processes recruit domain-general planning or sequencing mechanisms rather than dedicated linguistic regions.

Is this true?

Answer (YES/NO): NO